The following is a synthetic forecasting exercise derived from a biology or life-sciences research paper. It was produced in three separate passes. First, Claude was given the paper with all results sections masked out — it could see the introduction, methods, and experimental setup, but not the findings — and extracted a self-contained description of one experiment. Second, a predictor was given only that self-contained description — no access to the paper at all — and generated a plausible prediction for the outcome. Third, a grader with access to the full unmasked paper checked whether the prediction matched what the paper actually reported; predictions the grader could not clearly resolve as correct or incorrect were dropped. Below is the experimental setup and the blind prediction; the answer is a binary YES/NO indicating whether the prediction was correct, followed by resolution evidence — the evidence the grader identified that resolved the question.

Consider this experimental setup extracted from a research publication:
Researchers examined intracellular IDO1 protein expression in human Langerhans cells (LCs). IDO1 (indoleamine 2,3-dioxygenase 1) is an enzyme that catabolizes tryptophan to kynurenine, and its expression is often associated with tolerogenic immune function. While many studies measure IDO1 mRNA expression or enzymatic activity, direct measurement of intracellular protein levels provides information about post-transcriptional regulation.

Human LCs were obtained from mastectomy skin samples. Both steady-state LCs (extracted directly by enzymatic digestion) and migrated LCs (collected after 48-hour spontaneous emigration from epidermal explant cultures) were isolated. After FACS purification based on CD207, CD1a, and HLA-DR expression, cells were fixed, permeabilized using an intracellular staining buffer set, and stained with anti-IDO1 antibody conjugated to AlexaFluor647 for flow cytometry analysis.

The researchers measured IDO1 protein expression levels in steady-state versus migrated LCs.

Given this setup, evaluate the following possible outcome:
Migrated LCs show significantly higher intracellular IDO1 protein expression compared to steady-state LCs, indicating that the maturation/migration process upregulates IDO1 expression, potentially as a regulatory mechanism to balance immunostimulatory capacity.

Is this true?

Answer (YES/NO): YES